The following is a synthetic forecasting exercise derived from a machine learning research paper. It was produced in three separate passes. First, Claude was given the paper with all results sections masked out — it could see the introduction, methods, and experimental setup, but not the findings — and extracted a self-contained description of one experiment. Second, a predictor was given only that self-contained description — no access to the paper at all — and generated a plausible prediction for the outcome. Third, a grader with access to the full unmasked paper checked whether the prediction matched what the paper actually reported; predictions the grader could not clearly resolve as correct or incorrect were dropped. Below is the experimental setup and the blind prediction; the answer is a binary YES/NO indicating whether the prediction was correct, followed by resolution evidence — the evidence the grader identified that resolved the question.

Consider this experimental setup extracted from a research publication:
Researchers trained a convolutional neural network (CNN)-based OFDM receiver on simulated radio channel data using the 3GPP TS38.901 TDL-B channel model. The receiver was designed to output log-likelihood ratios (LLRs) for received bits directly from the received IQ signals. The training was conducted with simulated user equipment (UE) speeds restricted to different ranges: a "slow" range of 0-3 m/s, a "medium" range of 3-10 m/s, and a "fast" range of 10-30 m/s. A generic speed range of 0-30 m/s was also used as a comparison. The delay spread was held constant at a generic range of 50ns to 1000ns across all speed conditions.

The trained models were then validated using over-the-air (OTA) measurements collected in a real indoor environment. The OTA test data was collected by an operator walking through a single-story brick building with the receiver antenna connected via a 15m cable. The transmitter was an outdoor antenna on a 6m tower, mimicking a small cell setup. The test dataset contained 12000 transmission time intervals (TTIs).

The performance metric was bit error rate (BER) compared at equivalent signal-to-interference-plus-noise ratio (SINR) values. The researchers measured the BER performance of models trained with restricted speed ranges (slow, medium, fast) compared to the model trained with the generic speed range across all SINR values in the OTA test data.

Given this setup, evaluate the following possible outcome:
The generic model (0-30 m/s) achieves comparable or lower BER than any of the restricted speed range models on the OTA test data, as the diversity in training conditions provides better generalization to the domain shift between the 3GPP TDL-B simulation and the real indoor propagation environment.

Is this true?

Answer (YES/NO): YES